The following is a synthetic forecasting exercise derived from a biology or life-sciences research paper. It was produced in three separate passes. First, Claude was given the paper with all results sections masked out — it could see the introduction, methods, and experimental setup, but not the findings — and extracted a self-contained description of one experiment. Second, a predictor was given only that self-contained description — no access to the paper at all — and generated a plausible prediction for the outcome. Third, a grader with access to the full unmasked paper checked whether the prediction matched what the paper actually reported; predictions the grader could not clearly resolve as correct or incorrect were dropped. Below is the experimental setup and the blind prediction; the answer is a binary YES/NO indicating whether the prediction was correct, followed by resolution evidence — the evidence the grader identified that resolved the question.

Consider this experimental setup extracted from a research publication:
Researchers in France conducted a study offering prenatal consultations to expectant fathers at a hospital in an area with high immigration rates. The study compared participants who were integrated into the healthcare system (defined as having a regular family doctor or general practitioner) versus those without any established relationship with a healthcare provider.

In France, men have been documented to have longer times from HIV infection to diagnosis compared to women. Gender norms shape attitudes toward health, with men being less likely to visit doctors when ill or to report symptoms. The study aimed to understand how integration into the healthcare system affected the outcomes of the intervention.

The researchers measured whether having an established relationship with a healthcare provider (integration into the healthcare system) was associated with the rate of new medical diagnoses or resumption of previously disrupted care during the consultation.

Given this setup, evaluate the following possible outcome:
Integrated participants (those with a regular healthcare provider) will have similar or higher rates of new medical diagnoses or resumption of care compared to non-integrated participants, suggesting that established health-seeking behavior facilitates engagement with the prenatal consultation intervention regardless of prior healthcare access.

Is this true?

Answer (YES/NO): NO